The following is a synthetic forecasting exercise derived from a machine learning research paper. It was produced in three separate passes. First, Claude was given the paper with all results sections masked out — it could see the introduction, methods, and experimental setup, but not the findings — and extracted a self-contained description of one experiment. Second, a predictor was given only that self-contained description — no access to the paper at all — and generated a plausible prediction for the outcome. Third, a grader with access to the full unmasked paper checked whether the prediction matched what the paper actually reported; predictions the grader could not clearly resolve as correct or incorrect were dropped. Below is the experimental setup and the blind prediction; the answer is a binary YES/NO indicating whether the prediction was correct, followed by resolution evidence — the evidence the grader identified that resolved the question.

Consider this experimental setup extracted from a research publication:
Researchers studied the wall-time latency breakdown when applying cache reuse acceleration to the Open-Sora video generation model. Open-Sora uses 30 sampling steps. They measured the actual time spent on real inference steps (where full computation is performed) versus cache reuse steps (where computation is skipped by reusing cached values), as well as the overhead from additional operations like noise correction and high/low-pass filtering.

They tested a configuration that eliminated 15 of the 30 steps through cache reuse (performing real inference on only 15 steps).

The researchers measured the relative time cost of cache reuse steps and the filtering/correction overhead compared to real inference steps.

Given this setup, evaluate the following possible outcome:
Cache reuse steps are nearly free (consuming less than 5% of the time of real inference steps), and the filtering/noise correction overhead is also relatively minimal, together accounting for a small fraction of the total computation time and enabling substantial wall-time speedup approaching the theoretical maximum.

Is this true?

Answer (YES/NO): YES